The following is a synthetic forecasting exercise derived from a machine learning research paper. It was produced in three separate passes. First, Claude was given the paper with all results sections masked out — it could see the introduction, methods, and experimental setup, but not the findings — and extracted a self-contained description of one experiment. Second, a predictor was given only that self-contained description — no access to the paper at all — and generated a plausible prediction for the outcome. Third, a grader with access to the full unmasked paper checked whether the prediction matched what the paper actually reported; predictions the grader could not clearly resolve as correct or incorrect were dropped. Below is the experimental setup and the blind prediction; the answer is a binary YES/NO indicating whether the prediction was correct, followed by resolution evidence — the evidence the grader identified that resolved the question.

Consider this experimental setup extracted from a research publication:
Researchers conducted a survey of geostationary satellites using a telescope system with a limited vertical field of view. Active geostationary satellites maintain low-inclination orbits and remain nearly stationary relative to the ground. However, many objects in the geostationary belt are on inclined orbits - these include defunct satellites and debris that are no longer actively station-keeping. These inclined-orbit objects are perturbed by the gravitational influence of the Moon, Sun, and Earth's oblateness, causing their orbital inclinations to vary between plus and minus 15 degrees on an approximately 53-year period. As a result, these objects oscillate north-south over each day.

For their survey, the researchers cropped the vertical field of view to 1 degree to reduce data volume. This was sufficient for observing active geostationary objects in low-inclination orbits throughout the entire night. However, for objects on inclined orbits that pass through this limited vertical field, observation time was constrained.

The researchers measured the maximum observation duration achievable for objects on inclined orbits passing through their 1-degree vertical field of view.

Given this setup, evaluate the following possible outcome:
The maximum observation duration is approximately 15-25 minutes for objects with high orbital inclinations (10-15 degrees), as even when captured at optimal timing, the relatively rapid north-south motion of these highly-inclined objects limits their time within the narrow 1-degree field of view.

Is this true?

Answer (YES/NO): NO